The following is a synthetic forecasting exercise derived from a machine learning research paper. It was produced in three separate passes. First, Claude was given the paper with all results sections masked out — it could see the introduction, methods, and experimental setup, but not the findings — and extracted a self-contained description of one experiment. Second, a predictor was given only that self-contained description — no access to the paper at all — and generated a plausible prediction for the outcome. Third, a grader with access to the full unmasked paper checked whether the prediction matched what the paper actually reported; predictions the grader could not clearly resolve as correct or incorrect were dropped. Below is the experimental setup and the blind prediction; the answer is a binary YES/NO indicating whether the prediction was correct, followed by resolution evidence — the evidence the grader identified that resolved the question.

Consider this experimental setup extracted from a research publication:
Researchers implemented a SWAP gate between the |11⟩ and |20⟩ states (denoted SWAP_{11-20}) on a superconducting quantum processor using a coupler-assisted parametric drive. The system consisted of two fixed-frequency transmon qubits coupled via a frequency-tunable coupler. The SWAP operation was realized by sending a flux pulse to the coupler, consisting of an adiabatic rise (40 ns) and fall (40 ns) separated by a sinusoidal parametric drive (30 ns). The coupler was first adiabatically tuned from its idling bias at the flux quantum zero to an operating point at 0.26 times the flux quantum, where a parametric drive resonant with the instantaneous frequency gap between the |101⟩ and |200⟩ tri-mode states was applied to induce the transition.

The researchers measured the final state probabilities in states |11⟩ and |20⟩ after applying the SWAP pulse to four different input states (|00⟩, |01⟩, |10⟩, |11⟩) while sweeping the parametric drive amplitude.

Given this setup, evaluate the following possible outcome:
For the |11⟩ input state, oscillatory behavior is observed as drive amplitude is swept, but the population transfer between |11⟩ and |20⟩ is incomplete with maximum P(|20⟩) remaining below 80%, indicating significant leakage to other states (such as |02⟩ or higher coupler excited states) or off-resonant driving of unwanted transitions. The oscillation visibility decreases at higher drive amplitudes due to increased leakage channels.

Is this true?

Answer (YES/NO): NO